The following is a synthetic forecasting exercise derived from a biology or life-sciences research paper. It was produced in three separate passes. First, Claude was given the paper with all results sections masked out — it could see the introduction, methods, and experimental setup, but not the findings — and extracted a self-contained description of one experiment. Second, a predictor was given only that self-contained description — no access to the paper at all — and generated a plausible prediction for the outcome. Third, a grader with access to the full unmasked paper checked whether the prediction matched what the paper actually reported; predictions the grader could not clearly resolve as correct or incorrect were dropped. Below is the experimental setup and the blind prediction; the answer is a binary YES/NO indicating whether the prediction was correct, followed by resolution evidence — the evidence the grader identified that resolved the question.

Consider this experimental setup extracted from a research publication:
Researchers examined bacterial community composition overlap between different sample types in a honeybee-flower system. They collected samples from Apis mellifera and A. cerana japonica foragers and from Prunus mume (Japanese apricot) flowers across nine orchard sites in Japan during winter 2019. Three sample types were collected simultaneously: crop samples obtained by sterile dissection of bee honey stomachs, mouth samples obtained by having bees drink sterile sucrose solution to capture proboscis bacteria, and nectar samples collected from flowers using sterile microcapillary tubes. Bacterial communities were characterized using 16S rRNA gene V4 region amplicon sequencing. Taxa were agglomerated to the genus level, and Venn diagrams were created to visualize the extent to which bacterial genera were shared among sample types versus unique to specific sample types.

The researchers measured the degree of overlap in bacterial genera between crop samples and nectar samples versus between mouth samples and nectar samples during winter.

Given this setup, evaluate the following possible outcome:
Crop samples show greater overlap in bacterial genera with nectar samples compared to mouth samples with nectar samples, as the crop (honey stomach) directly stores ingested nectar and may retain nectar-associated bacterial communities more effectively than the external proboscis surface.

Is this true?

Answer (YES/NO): NO